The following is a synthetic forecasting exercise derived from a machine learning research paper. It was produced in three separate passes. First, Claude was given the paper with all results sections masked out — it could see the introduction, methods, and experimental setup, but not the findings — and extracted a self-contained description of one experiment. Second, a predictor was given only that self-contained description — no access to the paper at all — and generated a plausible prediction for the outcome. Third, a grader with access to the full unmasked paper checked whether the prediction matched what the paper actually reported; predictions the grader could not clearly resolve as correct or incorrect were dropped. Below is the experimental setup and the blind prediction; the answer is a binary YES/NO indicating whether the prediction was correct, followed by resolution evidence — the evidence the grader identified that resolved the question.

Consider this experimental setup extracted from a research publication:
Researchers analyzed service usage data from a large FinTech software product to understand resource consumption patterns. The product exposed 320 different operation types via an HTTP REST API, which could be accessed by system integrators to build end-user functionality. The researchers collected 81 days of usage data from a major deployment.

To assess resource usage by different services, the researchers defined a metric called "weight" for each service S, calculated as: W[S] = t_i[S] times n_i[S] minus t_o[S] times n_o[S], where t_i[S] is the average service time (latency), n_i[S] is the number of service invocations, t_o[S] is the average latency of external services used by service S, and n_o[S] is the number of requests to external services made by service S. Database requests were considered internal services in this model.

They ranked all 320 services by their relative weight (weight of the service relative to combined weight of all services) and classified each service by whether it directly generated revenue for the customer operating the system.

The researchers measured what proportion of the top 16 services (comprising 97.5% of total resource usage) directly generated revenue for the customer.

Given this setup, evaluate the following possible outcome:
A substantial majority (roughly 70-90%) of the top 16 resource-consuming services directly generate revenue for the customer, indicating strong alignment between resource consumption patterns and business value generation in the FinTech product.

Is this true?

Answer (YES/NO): NO